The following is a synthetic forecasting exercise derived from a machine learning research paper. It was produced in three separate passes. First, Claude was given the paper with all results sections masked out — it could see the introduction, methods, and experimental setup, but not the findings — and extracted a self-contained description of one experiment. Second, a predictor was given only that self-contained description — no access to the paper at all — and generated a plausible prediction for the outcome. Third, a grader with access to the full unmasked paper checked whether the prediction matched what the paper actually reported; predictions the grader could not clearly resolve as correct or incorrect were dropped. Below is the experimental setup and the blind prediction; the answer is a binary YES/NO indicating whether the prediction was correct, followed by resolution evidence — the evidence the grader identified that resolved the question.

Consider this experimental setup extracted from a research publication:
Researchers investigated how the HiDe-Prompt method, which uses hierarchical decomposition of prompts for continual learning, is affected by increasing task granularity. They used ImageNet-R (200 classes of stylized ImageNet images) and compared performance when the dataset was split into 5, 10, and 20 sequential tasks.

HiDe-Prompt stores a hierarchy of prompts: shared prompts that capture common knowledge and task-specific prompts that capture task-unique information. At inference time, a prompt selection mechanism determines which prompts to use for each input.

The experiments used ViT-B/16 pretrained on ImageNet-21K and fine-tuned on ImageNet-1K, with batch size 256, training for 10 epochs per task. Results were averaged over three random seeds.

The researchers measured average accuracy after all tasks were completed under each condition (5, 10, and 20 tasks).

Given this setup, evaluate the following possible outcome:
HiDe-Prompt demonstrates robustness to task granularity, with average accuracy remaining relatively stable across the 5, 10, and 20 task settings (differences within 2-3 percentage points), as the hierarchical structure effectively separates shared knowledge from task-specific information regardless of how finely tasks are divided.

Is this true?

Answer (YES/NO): YES